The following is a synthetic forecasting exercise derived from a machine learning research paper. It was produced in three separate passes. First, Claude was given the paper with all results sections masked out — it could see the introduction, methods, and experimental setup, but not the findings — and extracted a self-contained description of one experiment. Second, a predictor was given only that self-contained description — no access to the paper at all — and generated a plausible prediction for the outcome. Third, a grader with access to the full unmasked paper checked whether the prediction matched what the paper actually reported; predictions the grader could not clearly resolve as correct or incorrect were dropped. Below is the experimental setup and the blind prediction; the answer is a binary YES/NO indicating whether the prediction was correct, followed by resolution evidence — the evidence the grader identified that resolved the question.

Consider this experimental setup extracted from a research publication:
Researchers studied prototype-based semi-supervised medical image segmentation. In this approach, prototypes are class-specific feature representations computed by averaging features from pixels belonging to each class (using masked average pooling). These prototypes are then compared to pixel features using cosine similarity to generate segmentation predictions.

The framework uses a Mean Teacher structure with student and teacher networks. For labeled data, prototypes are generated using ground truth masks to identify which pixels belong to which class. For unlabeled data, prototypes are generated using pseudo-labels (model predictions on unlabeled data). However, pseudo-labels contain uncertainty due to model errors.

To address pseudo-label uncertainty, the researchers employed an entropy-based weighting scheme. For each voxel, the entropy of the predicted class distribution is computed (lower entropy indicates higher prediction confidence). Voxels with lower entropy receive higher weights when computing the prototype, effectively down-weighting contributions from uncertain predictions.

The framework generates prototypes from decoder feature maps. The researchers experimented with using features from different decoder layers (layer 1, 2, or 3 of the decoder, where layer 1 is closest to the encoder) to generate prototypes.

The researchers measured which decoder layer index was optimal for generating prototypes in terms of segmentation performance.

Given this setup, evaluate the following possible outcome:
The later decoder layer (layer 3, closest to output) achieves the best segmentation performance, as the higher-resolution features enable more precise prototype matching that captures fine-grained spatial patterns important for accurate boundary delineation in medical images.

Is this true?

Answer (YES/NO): NO